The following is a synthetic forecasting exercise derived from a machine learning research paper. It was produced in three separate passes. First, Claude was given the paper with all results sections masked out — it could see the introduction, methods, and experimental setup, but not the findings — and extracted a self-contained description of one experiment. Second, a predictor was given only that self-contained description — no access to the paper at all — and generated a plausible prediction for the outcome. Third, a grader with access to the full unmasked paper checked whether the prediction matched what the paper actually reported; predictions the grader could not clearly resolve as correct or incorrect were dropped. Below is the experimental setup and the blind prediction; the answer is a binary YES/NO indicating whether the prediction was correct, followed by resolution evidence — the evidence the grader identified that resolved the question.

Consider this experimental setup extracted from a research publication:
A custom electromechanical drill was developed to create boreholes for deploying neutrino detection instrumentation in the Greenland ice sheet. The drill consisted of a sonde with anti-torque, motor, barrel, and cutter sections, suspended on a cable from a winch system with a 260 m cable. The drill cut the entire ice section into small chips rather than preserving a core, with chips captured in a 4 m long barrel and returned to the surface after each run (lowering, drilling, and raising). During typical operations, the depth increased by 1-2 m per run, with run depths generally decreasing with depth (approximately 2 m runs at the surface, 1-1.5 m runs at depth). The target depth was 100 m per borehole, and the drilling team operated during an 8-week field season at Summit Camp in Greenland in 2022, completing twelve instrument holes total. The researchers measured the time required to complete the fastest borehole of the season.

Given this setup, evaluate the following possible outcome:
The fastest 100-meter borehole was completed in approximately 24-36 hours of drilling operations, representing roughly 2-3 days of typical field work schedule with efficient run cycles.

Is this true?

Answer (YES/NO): NO